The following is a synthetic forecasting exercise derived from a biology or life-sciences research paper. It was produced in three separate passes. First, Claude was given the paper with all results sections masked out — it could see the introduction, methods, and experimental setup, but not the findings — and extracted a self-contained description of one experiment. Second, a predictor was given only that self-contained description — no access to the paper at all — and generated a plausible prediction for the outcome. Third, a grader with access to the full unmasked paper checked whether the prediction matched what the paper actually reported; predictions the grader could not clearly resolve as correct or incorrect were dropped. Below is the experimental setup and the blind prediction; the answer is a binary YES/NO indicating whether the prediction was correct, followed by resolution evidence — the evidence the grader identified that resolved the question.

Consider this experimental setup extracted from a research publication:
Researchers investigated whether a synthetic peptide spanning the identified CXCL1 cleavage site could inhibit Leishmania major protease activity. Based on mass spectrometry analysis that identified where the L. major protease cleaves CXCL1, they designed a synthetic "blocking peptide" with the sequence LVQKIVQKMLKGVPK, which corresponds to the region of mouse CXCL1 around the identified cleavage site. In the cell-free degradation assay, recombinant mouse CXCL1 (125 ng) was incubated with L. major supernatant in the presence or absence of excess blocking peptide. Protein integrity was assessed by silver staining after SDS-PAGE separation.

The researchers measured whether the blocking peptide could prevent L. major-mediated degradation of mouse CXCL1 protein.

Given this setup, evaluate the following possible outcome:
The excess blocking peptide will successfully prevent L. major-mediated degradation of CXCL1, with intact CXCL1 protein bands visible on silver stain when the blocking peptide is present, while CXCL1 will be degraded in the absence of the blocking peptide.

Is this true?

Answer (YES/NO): YES